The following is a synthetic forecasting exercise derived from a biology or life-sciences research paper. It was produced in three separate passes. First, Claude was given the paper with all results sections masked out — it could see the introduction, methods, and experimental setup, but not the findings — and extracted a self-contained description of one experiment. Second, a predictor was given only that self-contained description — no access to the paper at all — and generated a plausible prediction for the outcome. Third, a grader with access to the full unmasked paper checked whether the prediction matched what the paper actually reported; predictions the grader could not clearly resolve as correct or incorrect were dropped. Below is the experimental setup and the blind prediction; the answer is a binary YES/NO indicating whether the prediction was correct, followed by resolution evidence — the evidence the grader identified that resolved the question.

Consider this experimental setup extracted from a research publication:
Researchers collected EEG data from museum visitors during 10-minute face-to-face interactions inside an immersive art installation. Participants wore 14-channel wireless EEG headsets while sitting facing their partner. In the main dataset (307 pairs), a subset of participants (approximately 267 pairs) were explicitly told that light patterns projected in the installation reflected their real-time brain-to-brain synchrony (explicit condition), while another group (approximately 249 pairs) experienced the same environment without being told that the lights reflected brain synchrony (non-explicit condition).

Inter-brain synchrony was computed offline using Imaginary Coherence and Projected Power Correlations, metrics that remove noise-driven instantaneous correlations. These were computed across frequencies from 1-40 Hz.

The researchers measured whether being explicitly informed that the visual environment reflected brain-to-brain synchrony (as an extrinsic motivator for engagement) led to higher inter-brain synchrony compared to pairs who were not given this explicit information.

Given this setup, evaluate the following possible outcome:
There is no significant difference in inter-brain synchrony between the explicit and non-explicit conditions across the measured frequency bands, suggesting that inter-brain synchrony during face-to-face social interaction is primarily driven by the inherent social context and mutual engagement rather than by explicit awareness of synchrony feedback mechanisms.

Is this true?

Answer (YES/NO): NO